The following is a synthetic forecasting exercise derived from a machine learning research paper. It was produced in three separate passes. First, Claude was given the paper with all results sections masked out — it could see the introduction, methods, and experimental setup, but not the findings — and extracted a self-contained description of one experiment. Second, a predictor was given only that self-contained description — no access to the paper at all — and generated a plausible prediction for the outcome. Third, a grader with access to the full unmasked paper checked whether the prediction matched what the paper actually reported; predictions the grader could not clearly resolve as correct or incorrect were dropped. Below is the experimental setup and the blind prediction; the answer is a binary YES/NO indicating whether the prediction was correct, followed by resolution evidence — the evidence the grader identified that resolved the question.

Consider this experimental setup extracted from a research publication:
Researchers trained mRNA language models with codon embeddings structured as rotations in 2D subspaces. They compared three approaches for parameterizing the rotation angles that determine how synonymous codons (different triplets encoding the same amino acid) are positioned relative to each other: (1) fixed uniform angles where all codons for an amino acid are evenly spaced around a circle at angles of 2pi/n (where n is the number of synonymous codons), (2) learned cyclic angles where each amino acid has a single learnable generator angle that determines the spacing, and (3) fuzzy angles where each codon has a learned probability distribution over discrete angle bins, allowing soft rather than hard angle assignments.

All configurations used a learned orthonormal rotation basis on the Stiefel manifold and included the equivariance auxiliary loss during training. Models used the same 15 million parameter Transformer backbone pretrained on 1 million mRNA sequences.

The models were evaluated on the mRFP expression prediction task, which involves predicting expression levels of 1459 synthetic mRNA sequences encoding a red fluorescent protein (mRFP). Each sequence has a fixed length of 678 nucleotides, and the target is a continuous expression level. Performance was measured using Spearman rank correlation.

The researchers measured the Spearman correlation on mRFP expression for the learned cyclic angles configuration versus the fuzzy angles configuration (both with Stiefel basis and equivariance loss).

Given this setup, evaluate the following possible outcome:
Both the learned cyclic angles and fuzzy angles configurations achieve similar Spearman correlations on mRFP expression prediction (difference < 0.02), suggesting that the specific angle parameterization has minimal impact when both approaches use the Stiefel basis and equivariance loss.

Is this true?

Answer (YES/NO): YES